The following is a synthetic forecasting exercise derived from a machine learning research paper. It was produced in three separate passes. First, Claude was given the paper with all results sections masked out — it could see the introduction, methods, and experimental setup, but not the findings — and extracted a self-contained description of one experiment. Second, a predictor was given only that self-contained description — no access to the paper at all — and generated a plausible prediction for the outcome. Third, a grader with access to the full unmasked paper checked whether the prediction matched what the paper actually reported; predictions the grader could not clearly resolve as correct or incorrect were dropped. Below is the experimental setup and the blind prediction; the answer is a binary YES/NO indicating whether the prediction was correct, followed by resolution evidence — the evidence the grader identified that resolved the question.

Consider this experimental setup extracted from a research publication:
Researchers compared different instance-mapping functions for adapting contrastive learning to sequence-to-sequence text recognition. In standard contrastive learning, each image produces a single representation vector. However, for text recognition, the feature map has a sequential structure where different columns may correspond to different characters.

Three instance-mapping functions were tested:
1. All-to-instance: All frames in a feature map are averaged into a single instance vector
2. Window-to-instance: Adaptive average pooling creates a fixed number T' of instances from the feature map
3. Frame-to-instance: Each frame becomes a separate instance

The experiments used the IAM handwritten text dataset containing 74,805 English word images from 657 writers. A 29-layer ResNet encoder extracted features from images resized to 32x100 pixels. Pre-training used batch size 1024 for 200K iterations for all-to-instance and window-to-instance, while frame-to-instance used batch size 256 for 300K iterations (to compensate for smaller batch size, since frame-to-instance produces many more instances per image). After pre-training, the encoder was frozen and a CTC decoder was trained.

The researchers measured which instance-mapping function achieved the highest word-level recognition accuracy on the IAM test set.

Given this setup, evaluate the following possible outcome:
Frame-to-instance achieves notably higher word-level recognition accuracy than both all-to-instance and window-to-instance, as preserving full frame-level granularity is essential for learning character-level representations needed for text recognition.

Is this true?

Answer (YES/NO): NO